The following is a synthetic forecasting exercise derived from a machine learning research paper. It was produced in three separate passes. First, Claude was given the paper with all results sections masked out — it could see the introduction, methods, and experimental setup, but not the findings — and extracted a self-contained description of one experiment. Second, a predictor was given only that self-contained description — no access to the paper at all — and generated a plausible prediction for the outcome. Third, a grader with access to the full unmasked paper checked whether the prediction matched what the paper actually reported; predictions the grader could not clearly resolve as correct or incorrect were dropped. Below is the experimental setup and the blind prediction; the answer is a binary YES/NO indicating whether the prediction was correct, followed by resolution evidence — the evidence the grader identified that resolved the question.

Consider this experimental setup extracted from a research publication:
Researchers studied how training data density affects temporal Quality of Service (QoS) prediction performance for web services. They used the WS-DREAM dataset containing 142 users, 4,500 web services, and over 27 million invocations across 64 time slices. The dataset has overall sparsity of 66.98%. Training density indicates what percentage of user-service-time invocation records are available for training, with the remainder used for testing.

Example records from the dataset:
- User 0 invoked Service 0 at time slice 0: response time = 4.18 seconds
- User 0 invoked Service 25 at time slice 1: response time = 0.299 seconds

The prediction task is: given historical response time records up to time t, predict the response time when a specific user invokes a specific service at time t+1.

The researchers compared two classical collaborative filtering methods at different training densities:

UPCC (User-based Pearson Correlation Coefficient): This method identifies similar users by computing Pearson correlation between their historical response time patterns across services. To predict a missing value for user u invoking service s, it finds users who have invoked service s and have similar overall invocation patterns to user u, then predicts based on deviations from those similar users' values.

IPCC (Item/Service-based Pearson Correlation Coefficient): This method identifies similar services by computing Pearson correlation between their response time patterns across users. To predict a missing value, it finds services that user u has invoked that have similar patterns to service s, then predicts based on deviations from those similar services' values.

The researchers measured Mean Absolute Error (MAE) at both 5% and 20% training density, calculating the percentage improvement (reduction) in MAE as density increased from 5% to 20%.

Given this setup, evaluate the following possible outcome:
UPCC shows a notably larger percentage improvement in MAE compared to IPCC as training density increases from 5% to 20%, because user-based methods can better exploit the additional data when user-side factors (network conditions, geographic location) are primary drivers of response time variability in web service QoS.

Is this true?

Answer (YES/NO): NO